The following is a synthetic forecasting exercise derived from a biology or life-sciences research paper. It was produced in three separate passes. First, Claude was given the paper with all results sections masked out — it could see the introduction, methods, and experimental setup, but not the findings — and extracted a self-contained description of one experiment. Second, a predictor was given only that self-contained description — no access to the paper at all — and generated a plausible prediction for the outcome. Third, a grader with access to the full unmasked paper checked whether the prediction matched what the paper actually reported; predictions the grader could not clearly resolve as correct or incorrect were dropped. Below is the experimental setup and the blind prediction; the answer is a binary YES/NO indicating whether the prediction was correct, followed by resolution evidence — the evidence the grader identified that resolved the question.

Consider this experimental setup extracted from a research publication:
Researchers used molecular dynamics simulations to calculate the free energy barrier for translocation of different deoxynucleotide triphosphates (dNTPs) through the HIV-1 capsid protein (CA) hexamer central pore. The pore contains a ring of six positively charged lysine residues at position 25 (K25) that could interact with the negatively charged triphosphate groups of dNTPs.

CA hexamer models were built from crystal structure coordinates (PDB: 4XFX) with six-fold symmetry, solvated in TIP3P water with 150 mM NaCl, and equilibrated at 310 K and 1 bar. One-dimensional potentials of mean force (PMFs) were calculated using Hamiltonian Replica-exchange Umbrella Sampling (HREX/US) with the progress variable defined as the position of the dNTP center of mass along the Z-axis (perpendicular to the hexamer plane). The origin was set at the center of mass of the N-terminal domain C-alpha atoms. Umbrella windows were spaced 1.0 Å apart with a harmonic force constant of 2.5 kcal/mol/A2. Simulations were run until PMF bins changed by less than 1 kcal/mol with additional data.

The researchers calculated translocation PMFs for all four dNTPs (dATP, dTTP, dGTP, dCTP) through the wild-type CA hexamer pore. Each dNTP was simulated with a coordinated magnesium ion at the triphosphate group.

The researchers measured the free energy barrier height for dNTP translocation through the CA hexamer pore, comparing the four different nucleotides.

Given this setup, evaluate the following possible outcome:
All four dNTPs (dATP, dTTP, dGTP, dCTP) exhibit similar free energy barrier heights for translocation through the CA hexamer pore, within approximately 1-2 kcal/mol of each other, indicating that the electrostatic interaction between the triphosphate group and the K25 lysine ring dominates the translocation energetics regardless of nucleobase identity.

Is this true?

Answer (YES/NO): NO